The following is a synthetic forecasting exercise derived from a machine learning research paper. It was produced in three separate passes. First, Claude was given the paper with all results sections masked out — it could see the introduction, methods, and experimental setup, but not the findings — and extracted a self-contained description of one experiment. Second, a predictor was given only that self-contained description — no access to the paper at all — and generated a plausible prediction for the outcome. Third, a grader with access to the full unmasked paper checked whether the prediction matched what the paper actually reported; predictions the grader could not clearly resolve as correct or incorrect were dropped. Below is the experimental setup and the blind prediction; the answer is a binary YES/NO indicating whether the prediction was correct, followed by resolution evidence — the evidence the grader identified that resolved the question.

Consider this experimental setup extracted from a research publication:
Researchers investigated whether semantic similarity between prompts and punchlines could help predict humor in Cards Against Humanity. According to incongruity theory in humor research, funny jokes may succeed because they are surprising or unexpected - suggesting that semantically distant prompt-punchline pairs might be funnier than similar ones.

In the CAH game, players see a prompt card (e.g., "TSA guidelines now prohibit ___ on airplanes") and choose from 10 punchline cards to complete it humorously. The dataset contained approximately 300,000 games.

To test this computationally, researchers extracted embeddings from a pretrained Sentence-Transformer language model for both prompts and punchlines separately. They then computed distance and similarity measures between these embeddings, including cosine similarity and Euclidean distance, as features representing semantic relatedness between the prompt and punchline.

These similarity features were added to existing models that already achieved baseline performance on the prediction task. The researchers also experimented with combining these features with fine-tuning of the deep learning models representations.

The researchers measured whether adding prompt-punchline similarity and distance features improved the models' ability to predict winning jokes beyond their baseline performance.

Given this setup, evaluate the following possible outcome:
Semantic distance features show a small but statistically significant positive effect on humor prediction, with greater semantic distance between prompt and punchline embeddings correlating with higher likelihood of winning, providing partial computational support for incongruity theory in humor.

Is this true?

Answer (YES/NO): NO